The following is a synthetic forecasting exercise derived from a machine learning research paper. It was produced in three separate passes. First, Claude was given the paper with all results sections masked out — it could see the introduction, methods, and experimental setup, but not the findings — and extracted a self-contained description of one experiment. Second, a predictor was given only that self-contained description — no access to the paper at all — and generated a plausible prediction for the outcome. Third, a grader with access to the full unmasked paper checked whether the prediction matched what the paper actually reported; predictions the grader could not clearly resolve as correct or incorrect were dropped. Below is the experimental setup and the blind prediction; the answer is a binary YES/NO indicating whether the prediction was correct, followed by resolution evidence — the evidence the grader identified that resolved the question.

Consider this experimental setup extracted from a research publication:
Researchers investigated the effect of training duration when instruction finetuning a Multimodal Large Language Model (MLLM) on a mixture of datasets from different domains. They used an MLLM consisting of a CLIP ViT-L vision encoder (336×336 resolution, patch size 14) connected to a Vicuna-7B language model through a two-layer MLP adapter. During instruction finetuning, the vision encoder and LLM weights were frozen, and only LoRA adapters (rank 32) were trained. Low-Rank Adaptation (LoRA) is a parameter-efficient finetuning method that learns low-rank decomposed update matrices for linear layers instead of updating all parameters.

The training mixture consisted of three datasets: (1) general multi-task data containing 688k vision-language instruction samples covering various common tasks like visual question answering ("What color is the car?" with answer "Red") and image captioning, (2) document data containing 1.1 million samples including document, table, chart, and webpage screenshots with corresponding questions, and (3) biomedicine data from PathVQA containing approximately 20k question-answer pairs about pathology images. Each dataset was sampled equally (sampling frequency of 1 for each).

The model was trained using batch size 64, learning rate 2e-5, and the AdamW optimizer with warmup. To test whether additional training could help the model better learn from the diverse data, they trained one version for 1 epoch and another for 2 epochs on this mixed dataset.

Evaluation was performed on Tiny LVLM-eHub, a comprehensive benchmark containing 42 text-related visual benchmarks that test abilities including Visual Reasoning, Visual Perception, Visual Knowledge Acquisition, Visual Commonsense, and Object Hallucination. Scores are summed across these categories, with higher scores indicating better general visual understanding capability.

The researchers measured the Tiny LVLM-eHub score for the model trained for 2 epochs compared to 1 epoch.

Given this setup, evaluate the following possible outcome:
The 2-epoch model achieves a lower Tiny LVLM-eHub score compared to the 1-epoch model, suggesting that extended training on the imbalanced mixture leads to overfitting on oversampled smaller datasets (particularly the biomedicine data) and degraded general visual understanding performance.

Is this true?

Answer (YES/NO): YES